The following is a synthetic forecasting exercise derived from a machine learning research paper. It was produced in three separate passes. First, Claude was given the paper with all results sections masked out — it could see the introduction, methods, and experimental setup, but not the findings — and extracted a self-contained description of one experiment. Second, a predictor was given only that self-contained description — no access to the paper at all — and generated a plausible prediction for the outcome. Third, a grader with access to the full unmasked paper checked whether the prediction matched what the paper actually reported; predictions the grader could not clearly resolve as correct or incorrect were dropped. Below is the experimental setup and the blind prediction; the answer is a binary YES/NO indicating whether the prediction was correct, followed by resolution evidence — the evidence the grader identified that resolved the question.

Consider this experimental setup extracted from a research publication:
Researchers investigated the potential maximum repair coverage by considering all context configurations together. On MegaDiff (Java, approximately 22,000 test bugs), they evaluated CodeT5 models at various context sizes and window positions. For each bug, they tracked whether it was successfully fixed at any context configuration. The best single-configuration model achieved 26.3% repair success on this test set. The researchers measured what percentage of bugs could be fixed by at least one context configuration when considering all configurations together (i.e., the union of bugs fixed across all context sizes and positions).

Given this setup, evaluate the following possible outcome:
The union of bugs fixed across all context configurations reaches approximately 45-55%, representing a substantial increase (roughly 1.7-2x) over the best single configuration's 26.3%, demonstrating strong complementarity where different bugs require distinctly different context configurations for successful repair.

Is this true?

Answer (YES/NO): NO